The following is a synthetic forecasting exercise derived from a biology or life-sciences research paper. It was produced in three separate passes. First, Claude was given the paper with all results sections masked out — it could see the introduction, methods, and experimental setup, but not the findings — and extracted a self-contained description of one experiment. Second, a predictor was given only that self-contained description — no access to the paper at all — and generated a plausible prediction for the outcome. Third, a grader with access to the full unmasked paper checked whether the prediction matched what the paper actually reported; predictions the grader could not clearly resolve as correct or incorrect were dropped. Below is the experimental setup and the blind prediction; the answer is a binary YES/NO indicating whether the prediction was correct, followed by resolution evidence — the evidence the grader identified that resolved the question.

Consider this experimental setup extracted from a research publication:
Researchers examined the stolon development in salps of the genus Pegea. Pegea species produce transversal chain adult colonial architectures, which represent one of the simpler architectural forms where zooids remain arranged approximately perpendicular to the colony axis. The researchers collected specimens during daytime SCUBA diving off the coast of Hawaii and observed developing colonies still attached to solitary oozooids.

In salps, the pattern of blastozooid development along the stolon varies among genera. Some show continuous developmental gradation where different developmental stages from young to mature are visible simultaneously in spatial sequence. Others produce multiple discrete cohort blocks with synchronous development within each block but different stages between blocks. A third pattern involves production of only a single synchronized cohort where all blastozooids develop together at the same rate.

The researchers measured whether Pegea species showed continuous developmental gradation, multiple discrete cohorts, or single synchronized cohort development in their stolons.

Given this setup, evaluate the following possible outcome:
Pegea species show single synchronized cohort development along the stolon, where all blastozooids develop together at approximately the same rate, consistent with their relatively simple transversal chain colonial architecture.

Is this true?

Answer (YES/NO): YES